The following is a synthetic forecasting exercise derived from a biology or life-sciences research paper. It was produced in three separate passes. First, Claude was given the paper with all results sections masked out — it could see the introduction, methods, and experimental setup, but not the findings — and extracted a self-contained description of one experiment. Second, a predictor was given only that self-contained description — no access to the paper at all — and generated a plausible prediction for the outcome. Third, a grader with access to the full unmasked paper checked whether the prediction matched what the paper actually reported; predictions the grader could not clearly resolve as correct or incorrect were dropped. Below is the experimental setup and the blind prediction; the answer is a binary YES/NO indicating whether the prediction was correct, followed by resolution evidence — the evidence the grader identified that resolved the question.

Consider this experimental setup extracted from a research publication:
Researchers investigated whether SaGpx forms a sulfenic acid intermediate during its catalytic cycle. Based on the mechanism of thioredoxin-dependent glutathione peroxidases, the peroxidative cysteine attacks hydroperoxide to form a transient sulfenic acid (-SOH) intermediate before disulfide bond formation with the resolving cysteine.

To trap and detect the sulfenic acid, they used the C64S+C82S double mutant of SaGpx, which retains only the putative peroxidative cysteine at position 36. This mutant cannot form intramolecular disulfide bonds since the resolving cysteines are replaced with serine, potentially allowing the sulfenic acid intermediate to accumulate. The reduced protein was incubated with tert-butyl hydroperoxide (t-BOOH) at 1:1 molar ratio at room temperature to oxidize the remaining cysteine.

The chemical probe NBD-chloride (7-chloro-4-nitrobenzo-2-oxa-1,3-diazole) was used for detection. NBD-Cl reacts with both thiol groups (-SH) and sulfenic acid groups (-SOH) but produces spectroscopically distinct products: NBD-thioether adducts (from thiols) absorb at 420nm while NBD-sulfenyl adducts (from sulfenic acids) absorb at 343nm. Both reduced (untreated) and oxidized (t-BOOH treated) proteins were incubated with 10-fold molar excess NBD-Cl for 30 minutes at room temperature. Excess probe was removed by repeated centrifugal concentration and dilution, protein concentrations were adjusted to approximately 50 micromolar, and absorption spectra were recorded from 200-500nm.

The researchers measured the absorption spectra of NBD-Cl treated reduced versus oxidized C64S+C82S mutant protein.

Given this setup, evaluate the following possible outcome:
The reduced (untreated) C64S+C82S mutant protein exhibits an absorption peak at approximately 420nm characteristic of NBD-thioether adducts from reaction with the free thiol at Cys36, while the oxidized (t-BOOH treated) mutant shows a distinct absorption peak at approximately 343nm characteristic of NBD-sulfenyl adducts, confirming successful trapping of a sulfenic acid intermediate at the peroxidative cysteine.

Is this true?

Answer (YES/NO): YES